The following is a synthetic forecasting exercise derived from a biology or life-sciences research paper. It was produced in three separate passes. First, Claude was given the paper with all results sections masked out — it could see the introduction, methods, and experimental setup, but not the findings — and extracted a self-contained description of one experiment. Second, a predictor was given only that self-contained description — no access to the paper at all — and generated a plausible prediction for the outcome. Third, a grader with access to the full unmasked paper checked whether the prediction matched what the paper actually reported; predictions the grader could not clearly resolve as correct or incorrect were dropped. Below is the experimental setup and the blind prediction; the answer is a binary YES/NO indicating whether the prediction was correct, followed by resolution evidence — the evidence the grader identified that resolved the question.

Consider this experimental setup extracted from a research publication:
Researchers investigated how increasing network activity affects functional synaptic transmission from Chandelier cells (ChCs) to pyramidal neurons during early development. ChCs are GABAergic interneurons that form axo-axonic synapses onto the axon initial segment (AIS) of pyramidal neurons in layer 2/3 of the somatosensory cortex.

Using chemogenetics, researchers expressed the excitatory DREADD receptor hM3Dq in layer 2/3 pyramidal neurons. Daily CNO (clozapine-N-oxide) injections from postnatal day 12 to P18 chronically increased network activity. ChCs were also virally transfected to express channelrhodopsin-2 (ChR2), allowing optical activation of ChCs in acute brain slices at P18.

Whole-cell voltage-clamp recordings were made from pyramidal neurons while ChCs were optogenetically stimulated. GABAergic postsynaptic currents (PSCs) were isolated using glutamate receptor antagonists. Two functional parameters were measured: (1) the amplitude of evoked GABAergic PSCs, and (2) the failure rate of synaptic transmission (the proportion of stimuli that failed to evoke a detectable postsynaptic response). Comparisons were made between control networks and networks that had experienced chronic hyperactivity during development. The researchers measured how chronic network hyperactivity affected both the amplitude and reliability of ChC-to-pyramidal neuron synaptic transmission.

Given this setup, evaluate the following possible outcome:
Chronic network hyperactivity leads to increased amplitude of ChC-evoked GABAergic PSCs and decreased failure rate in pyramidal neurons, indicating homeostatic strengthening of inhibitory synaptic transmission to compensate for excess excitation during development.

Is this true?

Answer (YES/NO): NO